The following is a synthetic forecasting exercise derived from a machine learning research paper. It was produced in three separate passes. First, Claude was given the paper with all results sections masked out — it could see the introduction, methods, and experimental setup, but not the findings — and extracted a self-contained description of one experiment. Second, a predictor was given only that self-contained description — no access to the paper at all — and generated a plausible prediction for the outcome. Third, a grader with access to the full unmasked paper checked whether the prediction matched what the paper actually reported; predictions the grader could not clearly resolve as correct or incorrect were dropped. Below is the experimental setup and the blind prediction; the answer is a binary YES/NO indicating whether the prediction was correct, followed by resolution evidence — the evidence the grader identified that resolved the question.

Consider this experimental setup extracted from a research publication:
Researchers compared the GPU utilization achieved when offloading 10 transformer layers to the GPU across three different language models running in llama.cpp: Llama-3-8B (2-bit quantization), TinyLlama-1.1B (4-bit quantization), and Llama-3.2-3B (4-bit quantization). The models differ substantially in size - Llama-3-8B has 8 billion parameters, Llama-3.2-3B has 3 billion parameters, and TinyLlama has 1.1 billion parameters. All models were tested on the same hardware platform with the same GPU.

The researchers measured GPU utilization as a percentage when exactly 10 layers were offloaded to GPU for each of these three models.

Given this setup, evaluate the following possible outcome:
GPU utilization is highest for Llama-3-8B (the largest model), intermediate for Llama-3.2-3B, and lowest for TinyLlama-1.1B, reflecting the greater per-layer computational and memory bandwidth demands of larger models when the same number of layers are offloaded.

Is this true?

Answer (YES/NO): NO